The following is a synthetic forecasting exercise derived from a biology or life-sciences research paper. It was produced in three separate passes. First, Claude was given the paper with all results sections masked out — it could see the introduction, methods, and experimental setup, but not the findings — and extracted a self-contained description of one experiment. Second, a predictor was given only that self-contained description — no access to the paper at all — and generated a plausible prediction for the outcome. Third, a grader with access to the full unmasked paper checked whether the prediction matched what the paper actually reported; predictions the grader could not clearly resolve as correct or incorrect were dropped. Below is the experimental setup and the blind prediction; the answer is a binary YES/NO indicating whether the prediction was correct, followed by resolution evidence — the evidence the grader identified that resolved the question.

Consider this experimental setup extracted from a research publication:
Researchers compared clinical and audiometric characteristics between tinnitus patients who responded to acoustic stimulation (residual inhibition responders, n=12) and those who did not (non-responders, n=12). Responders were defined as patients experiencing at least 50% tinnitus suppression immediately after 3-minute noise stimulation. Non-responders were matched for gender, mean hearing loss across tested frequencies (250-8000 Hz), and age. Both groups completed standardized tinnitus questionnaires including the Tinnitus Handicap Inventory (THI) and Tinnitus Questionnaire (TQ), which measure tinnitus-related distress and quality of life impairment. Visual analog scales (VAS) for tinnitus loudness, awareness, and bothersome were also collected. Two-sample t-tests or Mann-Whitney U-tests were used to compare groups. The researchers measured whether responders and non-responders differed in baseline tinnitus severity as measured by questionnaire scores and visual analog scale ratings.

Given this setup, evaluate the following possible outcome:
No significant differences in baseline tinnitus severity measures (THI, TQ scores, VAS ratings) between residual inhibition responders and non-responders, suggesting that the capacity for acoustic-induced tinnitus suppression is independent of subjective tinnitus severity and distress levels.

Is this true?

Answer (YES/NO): NO